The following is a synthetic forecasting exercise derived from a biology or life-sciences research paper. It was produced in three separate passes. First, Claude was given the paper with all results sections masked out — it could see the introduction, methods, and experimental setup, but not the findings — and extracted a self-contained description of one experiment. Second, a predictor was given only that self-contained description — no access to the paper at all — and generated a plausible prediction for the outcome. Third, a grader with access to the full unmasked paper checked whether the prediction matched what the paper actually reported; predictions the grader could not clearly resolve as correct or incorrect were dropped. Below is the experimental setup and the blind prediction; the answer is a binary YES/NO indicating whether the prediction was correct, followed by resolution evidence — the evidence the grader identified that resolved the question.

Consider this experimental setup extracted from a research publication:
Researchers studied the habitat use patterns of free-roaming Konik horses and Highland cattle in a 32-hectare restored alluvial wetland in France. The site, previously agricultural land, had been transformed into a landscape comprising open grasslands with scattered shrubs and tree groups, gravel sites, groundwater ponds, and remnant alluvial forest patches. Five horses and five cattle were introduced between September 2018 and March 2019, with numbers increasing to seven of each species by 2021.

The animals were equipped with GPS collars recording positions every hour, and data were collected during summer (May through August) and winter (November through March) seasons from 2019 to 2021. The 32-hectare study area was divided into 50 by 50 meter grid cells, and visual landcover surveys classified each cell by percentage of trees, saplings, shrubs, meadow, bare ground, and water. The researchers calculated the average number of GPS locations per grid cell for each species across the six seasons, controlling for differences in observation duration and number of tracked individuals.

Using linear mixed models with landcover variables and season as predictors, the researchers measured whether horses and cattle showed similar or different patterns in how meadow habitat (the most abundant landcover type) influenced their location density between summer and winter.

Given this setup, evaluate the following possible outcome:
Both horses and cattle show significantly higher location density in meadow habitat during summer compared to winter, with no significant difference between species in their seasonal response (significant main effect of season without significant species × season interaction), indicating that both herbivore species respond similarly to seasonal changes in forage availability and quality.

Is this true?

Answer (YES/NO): NO